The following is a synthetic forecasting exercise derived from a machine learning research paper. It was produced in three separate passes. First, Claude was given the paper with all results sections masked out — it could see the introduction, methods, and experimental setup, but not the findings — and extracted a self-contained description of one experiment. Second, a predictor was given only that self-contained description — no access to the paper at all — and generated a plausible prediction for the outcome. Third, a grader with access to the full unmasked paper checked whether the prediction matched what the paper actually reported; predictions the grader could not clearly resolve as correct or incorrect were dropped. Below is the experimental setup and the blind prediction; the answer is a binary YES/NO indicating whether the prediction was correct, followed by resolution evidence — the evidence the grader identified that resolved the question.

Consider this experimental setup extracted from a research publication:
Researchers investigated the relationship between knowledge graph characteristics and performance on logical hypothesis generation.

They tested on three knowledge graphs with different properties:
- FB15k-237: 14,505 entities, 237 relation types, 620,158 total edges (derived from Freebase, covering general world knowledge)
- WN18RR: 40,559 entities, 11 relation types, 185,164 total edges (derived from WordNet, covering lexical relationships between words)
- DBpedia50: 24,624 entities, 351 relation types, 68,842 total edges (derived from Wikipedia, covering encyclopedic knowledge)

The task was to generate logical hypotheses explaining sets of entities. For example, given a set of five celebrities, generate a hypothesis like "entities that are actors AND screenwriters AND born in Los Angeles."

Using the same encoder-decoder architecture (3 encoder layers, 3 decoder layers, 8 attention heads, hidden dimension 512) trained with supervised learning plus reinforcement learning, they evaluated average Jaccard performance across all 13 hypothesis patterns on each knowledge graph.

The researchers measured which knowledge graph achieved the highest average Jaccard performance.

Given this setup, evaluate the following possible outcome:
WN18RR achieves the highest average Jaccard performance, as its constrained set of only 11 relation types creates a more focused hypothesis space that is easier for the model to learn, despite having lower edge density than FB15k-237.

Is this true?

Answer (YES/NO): YES